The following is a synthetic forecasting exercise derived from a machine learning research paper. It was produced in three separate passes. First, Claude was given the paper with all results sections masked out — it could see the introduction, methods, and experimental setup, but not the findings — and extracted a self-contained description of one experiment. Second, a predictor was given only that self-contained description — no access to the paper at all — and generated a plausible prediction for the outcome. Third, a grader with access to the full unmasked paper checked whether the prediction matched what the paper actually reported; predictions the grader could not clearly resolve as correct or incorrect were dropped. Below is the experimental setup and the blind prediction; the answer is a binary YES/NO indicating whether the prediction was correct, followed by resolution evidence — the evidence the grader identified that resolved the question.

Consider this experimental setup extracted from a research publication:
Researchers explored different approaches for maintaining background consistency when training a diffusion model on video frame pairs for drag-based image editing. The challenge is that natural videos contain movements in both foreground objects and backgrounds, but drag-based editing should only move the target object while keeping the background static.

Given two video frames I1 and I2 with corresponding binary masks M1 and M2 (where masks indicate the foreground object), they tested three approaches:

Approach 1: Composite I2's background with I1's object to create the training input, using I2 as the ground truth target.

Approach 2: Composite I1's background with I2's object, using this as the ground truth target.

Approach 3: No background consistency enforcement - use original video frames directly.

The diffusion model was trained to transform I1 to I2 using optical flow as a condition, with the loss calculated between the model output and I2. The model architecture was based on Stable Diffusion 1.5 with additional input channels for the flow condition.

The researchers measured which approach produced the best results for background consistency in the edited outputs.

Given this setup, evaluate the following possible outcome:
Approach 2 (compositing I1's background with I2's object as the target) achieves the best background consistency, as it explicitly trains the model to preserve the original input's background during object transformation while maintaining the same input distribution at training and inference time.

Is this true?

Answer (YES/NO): NO